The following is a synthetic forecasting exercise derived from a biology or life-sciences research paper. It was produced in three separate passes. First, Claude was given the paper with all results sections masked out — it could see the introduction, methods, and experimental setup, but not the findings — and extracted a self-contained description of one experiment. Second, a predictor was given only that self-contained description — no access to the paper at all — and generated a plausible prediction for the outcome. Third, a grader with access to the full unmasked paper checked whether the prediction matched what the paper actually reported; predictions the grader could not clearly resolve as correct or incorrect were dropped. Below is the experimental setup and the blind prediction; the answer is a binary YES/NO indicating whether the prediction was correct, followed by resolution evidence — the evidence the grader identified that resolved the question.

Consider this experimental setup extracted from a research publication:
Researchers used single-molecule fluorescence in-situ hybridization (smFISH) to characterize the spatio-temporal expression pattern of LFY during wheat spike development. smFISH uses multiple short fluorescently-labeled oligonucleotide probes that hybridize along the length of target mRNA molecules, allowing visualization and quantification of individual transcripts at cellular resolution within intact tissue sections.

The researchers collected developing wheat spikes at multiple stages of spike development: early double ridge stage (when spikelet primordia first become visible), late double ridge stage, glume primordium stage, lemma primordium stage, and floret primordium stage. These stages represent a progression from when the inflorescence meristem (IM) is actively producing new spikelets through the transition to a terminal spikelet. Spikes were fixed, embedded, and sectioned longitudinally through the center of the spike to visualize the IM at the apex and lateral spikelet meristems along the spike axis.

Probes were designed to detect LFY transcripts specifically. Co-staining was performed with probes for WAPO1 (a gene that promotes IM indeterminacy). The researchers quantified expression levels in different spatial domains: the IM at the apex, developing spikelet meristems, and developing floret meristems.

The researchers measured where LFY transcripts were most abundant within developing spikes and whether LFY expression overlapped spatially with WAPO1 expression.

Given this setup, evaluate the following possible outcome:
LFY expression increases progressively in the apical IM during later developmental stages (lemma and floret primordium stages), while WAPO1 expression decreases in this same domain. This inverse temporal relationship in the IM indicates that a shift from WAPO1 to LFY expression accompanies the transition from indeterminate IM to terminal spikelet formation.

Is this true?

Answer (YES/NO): NO